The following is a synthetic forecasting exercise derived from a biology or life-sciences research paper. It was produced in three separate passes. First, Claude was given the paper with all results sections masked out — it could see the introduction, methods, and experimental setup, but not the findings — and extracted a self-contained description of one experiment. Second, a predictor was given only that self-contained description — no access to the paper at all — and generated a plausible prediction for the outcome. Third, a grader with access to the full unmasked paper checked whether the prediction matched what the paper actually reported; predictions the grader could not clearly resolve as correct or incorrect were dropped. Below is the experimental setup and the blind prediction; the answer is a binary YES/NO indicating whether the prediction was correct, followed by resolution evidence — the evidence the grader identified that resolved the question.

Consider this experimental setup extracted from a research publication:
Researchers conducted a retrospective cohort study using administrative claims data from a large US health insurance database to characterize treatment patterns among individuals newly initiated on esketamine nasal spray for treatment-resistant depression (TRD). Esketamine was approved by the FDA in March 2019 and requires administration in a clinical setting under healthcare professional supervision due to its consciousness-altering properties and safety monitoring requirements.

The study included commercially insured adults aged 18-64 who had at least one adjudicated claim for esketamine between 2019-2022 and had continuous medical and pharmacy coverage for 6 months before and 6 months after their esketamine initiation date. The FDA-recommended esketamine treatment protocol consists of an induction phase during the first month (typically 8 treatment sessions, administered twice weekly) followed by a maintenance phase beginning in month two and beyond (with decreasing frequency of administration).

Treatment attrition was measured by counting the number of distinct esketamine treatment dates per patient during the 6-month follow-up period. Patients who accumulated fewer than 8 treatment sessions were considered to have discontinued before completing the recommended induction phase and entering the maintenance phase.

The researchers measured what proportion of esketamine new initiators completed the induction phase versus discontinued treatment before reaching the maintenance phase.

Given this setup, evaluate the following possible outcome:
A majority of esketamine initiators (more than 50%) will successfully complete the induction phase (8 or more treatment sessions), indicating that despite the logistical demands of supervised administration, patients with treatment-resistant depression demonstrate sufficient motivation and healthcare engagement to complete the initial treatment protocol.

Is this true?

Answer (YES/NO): YES